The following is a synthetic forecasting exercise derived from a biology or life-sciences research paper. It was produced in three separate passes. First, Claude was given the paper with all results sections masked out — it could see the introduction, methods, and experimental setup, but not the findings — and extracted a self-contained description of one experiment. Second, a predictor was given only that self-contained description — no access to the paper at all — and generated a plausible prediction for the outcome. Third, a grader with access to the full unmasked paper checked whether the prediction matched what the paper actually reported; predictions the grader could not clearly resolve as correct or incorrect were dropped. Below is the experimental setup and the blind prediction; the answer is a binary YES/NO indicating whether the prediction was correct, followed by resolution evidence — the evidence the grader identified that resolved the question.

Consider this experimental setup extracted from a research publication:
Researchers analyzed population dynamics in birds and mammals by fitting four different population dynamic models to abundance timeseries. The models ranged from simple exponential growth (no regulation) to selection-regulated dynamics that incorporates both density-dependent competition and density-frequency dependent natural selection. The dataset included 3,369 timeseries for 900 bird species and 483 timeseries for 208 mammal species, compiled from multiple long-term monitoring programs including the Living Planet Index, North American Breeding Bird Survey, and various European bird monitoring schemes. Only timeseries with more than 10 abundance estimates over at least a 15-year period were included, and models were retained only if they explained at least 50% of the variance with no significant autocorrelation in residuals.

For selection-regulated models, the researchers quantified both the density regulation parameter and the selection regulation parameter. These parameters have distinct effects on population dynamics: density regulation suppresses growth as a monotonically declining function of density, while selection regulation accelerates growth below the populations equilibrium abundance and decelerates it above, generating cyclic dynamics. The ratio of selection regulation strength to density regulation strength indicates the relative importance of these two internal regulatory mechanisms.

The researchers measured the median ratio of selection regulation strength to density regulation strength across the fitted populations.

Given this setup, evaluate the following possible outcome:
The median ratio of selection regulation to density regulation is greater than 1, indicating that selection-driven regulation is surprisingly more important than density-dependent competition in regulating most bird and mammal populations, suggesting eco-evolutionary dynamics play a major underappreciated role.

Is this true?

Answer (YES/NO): YES